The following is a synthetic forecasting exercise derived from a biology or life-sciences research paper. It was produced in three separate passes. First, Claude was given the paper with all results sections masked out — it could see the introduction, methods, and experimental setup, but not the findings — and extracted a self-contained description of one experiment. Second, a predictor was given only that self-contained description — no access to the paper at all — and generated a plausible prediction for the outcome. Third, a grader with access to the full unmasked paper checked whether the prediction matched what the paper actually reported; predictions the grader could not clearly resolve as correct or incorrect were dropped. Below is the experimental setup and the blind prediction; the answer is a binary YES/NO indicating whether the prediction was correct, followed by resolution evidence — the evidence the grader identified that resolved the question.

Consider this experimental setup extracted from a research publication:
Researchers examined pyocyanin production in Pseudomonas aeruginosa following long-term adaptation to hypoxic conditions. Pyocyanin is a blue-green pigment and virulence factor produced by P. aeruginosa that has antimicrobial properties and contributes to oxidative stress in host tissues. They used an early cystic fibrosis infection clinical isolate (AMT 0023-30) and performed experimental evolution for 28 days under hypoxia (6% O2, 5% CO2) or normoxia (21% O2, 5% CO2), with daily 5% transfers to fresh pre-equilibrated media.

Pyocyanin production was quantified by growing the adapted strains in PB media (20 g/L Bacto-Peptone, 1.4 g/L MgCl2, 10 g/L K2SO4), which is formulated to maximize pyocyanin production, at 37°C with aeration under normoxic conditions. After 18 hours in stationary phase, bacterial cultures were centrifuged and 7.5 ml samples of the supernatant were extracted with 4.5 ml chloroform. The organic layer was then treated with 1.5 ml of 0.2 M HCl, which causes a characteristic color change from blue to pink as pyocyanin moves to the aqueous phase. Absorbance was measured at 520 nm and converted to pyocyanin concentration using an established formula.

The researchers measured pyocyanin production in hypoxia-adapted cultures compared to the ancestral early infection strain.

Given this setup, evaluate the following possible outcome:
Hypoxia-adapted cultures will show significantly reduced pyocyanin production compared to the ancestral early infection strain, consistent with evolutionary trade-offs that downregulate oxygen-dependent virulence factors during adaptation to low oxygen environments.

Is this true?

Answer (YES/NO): NO